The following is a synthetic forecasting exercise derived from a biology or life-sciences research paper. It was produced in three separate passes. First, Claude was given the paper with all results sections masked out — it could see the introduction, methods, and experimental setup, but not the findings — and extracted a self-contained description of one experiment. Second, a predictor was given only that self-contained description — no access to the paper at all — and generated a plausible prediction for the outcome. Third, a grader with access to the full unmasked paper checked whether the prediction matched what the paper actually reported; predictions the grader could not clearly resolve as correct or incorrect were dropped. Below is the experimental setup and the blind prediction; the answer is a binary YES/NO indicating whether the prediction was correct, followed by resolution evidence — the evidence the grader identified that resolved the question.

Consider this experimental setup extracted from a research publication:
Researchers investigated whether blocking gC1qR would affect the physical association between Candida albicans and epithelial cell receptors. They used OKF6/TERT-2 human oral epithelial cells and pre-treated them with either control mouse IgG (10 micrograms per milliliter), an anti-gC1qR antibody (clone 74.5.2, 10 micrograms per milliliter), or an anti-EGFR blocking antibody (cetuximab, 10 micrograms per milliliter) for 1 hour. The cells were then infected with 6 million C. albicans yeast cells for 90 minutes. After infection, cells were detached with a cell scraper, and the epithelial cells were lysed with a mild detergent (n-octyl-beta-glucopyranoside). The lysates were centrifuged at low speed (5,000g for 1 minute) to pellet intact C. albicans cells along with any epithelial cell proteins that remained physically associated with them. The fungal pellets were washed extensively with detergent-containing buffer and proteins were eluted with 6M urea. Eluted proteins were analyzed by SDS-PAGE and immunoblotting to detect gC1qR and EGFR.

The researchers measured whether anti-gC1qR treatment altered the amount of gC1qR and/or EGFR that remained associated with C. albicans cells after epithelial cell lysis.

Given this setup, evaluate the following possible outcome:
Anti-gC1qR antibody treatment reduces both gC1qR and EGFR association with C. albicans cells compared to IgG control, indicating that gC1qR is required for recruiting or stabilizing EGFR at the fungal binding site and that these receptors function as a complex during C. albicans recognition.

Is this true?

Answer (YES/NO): YES